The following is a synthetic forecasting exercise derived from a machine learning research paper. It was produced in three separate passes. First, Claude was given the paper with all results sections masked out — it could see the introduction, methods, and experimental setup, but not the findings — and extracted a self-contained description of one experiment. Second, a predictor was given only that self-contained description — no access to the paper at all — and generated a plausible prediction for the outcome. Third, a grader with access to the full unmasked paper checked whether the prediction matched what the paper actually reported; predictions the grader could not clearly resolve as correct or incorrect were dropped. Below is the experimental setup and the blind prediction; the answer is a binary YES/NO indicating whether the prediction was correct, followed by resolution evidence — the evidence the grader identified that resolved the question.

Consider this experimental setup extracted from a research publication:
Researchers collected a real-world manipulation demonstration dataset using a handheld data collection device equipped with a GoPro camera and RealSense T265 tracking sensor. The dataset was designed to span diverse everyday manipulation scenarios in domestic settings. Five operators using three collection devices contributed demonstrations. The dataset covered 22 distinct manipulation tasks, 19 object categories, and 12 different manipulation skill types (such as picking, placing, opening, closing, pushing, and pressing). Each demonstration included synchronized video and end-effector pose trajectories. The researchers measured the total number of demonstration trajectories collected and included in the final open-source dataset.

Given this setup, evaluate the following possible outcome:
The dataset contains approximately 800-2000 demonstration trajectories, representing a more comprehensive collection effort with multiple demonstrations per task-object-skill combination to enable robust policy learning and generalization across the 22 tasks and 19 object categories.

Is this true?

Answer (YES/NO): NO